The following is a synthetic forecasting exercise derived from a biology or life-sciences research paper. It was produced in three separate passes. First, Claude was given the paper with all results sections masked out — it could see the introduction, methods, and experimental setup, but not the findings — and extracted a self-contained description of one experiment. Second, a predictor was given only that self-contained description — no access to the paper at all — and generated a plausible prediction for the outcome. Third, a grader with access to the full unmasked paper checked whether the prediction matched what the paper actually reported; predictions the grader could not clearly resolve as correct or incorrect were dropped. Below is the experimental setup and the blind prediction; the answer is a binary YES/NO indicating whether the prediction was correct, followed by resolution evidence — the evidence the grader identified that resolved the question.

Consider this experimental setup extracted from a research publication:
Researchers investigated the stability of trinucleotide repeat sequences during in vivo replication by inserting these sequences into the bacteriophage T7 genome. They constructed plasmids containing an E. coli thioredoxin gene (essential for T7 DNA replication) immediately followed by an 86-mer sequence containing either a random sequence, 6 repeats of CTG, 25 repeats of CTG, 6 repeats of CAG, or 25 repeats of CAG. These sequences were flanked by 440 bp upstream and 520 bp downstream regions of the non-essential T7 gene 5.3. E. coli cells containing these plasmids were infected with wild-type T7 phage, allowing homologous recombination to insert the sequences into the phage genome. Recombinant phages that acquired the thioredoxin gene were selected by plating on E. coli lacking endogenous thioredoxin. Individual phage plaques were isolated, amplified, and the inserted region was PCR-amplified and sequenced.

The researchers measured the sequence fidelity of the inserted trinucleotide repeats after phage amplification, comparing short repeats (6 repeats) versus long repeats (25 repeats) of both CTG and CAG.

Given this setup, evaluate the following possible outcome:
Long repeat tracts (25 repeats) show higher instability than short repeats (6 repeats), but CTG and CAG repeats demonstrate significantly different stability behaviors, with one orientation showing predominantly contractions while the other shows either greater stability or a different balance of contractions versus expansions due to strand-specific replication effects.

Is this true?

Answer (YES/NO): NO